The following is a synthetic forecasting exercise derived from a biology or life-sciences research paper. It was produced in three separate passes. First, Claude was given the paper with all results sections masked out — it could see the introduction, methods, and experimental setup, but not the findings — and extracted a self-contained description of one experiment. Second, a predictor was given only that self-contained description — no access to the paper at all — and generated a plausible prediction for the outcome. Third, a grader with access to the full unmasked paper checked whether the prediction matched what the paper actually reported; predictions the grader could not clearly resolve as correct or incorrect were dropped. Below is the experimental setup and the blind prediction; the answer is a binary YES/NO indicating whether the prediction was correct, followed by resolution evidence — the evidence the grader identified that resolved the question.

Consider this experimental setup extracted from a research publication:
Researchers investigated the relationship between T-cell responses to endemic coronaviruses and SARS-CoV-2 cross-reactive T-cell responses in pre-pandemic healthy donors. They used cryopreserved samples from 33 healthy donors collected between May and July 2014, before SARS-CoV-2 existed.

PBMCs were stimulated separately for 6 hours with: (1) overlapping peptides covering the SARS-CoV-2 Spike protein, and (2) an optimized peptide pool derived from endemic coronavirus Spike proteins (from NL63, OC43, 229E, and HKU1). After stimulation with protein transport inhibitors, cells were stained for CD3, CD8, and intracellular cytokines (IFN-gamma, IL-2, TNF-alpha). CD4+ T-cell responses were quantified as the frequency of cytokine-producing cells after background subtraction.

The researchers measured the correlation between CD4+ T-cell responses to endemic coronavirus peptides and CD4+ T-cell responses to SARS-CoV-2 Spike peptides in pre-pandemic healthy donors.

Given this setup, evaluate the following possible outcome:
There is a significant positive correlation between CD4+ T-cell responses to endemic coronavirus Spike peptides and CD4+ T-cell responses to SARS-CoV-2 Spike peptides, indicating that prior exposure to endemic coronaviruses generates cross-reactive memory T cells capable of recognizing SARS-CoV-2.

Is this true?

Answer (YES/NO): YES